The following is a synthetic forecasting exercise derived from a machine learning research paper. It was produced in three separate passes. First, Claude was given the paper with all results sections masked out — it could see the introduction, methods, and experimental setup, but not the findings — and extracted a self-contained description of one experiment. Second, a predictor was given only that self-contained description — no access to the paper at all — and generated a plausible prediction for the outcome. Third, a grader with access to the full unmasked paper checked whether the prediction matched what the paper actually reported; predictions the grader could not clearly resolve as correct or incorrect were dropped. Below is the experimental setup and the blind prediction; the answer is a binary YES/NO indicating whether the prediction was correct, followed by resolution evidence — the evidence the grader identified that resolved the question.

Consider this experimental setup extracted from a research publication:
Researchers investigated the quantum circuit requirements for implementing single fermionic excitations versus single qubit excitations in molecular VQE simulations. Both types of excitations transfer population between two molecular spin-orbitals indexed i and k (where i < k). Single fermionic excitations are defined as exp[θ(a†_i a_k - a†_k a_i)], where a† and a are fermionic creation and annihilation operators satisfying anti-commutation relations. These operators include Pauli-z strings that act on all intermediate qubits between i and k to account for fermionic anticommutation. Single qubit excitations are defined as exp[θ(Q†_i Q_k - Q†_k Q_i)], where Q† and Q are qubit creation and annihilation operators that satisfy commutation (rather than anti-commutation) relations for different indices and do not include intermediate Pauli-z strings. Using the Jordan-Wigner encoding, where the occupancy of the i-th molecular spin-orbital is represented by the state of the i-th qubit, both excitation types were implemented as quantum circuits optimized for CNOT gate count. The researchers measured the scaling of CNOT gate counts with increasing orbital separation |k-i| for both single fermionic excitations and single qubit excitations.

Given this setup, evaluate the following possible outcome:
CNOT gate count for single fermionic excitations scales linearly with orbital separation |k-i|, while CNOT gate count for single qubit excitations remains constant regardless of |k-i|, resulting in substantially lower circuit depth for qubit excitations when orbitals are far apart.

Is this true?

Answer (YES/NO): YES